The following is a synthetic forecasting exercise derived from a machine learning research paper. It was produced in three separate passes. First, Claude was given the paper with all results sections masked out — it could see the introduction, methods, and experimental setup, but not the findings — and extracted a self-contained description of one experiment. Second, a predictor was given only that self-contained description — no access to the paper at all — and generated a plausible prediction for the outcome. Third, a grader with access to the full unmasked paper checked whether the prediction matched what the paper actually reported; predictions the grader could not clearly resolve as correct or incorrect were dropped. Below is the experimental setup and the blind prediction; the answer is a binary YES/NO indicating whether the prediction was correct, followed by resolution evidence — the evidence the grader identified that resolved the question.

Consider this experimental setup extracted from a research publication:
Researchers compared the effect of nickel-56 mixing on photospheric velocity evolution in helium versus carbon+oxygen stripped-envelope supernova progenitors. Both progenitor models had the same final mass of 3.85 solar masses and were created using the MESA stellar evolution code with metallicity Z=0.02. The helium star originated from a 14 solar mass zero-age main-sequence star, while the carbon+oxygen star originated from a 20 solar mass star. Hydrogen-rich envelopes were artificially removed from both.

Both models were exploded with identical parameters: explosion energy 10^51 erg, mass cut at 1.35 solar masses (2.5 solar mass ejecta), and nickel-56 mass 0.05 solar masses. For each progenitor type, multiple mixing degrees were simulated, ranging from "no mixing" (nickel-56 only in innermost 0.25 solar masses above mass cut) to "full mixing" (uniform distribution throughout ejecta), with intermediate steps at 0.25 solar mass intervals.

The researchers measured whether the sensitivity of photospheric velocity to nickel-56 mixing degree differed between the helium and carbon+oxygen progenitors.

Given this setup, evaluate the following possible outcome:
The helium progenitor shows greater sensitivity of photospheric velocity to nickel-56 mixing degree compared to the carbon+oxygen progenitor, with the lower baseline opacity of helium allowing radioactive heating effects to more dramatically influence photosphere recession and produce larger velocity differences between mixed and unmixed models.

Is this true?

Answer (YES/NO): NO